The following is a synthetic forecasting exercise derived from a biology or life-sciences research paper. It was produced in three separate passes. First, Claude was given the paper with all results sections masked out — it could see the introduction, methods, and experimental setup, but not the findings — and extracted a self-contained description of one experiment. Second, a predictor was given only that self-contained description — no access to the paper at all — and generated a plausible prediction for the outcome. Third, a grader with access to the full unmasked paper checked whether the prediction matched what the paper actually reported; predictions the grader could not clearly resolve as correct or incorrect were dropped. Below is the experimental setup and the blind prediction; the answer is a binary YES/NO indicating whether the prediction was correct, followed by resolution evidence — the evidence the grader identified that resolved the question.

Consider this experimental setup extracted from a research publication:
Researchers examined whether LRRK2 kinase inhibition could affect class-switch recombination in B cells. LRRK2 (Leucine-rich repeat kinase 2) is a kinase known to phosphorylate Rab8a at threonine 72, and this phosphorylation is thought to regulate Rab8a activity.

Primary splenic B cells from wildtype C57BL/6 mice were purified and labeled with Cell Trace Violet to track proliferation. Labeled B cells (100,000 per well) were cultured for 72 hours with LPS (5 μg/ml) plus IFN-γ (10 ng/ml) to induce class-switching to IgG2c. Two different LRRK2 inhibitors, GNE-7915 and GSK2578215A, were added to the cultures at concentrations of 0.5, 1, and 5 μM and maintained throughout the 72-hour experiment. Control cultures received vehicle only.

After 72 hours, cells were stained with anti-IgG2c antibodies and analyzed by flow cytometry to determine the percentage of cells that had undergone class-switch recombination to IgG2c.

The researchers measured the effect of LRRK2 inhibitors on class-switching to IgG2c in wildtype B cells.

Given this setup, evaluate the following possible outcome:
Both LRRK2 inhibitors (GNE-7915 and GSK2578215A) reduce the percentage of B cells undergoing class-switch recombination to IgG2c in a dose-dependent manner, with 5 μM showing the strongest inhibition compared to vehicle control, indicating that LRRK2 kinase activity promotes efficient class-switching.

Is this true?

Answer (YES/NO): NO